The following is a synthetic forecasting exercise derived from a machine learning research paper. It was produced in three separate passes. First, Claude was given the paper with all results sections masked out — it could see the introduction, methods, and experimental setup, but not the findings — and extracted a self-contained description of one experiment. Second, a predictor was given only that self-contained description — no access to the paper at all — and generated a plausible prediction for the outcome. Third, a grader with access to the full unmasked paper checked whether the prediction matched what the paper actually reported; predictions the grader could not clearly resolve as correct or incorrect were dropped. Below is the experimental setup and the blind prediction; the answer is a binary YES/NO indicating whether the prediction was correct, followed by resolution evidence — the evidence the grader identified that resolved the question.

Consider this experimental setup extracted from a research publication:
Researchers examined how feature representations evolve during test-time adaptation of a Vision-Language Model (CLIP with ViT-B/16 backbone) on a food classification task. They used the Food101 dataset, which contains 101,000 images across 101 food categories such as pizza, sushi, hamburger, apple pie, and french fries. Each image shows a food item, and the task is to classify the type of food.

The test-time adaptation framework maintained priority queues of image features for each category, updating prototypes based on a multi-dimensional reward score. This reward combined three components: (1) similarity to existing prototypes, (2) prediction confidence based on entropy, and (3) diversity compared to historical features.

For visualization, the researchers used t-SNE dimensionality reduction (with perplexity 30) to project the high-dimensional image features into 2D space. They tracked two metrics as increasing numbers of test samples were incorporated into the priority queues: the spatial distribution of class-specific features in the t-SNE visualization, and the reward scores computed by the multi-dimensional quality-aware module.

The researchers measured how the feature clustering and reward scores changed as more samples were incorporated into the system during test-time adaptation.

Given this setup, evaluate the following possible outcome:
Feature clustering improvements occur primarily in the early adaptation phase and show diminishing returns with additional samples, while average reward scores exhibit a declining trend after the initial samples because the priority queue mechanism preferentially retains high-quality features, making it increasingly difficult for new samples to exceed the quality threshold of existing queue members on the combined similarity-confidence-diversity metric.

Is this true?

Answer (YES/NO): NO